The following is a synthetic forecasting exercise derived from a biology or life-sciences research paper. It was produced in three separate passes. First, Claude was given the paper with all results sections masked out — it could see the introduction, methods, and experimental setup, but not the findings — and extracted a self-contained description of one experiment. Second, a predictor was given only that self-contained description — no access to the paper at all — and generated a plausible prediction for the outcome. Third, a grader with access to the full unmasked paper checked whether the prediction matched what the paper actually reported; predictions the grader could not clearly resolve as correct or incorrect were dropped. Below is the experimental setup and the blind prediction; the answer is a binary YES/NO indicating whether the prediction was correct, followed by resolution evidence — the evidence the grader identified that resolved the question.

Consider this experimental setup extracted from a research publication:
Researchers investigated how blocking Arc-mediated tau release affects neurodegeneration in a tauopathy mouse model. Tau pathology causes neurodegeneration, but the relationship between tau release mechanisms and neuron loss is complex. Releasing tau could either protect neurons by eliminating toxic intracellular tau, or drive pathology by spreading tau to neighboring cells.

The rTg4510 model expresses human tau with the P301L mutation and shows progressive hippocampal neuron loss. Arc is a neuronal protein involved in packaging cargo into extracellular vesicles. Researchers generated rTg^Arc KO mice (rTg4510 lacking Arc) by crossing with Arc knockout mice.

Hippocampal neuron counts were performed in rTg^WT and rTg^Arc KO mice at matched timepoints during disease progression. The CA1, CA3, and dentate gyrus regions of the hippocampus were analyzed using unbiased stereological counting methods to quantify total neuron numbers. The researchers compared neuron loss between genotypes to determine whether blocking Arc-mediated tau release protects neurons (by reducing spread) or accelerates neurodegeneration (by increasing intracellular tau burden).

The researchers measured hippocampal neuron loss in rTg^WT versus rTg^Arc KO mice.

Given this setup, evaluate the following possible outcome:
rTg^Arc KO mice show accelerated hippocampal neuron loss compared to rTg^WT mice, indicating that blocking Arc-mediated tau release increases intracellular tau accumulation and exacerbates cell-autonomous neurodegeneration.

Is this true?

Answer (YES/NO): YES